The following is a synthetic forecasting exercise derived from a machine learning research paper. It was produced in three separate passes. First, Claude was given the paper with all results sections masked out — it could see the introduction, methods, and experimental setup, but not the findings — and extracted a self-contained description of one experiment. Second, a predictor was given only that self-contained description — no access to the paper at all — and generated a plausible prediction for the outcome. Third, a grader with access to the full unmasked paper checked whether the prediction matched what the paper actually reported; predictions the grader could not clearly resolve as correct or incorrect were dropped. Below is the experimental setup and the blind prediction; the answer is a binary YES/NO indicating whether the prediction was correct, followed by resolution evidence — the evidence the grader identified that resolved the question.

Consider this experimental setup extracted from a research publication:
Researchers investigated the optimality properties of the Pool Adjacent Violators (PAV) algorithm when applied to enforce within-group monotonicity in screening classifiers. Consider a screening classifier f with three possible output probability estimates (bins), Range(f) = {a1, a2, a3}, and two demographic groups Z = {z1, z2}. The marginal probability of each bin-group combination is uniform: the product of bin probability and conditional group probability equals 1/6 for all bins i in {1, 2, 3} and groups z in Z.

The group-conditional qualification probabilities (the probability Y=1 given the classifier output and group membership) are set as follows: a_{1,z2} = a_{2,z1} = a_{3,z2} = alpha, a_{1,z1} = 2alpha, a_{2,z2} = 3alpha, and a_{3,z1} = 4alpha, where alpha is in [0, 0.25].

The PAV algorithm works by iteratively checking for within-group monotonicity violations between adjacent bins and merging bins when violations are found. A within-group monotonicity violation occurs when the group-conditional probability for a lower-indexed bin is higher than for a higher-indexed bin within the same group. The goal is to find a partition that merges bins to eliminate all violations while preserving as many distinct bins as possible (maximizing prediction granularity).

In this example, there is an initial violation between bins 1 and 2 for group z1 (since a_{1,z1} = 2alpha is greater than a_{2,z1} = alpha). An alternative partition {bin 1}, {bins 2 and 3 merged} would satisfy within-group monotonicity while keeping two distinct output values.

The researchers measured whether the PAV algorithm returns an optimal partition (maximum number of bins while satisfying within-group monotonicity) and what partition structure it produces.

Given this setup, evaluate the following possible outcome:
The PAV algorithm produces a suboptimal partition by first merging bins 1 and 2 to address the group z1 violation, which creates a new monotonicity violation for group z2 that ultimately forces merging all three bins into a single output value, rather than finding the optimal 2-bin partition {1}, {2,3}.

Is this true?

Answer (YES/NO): YES